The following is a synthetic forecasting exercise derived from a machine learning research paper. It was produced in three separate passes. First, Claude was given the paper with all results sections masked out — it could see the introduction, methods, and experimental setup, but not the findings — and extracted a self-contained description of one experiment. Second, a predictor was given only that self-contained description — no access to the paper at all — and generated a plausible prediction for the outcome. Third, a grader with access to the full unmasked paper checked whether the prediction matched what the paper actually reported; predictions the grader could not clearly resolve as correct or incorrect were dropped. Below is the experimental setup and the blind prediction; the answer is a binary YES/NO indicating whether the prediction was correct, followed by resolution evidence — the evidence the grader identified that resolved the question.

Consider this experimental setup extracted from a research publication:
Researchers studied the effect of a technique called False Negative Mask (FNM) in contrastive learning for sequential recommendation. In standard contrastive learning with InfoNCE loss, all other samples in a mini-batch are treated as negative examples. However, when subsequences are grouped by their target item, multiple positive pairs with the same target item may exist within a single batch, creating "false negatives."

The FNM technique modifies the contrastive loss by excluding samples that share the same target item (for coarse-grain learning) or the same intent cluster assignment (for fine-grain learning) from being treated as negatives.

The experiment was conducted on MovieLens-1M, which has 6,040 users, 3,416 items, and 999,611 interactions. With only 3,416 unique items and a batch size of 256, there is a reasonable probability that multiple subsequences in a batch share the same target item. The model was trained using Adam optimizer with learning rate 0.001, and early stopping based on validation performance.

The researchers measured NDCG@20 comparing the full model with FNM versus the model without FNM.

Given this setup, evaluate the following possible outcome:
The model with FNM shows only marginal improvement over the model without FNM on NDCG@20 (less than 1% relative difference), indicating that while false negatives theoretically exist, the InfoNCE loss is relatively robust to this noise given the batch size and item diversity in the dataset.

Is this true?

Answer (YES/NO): NO